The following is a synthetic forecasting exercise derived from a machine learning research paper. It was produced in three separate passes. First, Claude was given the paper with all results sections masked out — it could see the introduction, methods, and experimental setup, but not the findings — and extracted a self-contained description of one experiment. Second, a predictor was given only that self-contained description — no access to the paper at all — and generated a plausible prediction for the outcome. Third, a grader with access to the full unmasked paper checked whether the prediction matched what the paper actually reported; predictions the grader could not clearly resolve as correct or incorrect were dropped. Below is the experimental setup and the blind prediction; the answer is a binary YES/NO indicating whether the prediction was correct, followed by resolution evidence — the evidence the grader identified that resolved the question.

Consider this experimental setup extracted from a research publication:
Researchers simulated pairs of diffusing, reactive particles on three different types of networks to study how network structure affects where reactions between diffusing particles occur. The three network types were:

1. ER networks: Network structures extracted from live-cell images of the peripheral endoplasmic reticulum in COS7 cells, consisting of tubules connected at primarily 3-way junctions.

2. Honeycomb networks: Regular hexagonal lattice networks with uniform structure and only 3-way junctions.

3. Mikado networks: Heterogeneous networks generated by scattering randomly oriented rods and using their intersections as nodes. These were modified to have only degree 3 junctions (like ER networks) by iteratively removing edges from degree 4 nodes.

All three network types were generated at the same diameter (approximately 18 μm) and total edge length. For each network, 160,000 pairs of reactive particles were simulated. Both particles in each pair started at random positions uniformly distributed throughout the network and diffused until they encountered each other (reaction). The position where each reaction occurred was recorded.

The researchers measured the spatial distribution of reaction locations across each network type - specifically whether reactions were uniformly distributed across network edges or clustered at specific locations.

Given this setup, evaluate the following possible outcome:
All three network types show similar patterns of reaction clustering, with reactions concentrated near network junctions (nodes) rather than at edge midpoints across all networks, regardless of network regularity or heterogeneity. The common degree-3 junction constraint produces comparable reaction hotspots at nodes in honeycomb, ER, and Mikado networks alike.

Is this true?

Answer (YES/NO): NO